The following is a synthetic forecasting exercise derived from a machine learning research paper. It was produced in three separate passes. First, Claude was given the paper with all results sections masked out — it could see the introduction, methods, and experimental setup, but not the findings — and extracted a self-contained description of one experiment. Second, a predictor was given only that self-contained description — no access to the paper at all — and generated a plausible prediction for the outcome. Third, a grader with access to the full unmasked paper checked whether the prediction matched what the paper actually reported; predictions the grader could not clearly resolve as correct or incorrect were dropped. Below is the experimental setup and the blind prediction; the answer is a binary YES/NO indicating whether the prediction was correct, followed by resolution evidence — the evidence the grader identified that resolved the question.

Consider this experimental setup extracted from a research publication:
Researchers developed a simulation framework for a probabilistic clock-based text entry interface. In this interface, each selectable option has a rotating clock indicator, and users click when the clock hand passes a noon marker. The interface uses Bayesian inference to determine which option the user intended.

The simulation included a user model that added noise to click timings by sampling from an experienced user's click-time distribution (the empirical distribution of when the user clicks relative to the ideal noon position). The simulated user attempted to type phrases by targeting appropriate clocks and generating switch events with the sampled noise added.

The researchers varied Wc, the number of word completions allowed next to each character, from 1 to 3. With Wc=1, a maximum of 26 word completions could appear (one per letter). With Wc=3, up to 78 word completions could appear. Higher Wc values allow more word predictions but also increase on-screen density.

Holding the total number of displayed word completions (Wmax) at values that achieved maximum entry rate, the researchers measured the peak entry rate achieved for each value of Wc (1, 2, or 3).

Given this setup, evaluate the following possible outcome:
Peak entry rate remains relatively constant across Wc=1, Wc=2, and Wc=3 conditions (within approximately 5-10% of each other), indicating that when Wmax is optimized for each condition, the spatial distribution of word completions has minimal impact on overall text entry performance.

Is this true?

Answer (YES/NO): NO